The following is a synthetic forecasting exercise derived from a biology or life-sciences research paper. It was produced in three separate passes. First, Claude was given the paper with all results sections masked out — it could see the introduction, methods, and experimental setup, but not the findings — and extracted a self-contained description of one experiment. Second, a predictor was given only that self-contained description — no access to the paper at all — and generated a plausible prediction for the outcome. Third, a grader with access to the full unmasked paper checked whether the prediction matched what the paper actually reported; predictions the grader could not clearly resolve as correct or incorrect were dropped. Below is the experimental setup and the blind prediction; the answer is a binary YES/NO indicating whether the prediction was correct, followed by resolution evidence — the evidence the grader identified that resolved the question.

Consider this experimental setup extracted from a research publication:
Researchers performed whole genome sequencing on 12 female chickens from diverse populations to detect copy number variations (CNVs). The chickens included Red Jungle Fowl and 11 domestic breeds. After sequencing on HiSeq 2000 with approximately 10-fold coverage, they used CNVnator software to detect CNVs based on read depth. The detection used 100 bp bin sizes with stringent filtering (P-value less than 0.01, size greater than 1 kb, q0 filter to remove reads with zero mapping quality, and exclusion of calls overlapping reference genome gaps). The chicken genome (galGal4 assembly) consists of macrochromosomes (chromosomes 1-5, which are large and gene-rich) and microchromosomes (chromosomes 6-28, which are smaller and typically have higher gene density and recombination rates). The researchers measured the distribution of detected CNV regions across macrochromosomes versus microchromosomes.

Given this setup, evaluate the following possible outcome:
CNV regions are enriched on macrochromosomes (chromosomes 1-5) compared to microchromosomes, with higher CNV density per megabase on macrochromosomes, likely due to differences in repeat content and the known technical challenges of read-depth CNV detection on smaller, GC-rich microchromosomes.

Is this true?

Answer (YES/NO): NO